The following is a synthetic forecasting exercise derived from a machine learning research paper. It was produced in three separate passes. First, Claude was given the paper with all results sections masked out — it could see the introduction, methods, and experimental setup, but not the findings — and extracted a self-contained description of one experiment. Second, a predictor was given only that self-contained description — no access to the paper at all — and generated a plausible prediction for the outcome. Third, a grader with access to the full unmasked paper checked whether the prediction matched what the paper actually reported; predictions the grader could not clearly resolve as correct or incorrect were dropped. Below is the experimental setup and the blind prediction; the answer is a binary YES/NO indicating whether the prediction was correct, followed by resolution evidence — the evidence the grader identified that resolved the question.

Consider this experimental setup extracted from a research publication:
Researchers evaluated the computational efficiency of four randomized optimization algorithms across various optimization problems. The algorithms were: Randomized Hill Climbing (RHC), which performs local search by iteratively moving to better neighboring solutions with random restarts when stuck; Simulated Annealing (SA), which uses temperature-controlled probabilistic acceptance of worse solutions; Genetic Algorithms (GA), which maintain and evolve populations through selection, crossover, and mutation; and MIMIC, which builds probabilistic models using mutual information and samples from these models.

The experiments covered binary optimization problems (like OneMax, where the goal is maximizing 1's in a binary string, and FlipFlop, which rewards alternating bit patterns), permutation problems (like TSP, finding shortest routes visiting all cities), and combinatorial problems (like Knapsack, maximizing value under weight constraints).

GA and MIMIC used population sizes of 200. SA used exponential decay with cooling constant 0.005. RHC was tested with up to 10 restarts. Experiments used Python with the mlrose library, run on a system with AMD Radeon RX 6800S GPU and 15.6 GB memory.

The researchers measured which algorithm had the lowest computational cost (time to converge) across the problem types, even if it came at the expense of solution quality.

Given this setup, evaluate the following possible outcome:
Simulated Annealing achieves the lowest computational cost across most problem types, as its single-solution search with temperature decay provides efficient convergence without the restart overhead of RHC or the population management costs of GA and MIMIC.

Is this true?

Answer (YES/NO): NO